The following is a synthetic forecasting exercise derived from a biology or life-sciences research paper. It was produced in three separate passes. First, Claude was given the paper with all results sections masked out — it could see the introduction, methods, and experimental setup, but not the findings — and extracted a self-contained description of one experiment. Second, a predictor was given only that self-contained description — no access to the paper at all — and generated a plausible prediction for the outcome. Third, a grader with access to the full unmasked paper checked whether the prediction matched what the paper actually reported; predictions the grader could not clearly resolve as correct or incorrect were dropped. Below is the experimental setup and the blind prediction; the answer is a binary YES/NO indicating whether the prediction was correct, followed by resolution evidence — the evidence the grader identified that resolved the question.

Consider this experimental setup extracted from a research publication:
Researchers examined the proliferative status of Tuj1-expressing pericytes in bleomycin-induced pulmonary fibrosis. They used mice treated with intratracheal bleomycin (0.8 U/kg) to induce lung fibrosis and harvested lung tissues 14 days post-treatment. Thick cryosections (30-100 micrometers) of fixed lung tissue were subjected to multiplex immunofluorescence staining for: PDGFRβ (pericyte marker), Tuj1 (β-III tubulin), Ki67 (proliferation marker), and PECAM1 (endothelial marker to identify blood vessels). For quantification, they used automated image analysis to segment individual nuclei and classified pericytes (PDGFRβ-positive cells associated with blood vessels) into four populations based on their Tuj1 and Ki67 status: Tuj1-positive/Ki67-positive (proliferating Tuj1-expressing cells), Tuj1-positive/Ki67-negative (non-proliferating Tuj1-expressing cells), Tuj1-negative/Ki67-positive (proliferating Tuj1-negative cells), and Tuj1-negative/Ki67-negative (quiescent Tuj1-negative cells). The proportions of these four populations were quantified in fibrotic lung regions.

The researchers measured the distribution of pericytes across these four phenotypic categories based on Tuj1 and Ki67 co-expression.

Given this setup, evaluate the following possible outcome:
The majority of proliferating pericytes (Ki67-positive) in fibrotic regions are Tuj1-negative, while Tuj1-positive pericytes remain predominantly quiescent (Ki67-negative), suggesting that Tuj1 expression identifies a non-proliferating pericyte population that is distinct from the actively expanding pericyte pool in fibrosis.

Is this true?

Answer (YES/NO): NO